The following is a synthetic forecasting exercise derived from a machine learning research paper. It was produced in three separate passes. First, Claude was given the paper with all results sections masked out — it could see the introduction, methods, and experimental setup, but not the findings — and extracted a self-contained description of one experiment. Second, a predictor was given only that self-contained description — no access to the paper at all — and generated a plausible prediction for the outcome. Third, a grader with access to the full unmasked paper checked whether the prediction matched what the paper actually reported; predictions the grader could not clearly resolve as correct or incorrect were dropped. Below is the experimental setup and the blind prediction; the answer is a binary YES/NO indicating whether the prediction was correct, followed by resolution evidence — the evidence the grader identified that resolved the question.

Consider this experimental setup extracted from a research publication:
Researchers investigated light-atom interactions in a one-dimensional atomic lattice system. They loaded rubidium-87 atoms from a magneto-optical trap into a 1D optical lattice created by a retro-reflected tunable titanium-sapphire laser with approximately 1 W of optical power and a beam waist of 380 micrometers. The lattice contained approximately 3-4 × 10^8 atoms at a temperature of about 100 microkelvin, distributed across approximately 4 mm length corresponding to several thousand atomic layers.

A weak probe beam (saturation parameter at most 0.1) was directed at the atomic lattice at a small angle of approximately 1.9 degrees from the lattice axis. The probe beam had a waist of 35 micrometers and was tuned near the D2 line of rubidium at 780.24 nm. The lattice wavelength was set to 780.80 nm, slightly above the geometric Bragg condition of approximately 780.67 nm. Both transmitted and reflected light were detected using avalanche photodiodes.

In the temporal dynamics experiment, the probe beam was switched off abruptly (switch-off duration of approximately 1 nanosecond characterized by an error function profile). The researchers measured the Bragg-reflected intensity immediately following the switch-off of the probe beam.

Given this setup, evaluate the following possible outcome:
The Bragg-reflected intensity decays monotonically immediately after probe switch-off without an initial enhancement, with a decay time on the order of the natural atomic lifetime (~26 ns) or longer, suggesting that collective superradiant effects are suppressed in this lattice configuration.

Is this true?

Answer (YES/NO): NO